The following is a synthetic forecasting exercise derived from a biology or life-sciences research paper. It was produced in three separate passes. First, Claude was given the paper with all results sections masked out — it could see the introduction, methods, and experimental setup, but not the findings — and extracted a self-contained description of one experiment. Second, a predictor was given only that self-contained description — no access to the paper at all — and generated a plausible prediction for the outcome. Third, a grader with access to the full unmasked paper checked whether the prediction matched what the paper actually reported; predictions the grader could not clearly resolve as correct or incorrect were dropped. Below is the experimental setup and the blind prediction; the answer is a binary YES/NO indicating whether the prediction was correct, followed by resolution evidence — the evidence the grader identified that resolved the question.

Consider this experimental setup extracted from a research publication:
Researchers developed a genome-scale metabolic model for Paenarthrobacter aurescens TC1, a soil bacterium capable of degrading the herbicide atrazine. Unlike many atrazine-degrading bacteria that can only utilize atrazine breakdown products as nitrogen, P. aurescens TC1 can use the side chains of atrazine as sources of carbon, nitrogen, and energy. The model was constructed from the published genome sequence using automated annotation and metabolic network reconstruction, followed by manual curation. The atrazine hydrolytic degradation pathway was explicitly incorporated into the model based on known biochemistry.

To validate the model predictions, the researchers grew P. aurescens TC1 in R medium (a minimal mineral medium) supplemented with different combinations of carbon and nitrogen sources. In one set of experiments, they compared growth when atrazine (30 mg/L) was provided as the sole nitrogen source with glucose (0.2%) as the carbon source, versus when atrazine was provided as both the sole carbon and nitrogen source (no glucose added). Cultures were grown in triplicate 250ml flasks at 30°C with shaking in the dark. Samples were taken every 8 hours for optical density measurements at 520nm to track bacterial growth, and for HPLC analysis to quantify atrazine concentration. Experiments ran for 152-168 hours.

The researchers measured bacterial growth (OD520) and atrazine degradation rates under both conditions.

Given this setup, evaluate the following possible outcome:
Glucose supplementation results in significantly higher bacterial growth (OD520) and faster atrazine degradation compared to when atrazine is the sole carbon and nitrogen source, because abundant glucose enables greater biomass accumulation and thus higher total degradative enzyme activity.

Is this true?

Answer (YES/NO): YES